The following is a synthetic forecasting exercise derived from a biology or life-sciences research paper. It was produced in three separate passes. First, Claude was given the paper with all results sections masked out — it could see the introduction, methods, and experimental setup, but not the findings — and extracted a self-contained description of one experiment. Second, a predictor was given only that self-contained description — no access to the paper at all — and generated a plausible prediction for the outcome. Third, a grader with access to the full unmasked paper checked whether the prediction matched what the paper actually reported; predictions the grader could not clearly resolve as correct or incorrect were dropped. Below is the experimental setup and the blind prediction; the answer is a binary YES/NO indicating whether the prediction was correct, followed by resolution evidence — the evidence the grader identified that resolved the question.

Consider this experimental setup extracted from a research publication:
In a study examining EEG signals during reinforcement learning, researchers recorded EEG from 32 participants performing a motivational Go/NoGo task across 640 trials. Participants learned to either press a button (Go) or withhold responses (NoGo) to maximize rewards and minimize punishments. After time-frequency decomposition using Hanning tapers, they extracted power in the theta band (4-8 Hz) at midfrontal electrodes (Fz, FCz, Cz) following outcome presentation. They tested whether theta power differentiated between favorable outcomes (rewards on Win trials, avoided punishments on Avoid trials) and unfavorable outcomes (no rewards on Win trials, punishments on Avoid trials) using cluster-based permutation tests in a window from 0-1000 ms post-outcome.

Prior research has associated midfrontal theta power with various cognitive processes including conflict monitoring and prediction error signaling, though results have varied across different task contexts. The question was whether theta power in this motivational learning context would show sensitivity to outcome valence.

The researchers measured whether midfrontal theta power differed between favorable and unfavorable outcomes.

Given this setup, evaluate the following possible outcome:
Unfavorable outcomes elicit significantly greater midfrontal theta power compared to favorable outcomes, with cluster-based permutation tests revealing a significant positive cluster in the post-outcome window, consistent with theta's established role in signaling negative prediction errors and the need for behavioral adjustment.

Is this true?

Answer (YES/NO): YES